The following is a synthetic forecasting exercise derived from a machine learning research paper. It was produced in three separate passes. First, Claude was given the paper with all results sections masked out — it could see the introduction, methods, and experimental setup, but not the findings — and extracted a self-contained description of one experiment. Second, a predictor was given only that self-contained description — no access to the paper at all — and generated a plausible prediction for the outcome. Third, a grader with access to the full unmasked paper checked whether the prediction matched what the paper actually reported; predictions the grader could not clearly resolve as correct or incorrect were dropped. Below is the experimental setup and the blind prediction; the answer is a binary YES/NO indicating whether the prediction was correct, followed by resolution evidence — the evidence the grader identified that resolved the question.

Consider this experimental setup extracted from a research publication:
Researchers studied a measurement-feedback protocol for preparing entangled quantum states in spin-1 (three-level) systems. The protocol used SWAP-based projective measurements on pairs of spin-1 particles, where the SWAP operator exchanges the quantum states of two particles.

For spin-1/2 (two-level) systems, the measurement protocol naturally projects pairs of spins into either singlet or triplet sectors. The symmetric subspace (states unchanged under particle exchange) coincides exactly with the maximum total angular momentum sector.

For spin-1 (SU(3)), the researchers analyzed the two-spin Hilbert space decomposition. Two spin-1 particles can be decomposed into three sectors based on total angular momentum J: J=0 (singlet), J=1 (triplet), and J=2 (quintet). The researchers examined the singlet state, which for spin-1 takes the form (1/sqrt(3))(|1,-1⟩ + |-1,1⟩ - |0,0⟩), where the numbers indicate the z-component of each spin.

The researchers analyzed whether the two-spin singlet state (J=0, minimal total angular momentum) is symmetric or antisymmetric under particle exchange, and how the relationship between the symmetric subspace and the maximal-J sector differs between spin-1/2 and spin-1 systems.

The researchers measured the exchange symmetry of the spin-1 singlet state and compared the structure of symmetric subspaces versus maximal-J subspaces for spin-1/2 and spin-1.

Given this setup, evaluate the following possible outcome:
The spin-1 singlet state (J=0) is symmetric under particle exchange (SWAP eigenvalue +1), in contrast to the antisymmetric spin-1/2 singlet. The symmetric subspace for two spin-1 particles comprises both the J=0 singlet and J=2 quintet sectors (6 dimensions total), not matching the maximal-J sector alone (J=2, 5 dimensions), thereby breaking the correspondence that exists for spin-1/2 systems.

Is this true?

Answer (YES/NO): YES